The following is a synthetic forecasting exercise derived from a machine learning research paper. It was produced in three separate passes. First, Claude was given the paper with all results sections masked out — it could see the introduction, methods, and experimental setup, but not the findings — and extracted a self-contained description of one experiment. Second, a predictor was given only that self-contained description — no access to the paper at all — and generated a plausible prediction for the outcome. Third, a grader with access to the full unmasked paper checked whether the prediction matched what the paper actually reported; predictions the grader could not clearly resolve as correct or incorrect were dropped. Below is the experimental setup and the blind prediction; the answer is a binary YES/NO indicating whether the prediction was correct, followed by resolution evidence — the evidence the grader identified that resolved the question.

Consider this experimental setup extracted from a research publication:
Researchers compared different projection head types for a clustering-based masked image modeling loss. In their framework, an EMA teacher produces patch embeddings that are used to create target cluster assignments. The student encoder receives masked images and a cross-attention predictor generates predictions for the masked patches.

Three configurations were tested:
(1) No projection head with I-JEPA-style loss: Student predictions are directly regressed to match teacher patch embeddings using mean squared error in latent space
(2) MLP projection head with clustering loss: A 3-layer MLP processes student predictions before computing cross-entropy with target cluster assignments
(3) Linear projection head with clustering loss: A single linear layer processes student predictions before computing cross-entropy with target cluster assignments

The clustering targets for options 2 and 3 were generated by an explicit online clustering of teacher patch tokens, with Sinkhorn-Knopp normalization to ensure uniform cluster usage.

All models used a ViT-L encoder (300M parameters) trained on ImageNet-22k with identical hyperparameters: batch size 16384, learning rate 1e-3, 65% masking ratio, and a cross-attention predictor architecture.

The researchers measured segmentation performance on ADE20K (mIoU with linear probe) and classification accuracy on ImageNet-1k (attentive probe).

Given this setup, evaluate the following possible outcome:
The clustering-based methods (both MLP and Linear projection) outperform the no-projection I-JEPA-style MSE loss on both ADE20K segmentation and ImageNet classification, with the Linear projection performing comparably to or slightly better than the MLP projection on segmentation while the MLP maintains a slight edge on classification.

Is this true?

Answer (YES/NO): NO